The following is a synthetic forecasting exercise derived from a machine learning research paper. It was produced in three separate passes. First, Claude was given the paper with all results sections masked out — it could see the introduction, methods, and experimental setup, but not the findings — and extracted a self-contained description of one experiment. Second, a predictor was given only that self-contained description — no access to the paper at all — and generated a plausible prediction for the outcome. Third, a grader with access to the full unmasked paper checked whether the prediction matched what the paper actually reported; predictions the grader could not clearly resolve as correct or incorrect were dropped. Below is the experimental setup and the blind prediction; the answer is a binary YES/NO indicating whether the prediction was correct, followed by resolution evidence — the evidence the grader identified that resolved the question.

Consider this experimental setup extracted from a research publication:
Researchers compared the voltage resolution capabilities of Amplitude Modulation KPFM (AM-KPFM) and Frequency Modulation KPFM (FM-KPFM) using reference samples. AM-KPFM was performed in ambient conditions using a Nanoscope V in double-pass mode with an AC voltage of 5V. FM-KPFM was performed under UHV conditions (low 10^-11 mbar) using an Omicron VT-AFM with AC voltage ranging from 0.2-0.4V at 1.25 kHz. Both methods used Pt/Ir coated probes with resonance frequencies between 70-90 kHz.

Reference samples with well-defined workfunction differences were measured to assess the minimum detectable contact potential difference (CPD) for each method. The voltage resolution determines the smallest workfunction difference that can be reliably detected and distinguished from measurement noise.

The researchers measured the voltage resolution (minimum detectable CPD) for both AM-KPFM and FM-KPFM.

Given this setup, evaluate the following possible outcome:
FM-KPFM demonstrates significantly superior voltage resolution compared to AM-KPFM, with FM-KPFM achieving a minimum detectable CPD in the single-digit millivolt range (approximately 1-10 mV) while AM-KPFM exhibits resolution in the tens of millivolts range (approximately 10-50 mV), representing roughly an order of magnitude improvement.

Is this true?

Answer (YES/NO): NO